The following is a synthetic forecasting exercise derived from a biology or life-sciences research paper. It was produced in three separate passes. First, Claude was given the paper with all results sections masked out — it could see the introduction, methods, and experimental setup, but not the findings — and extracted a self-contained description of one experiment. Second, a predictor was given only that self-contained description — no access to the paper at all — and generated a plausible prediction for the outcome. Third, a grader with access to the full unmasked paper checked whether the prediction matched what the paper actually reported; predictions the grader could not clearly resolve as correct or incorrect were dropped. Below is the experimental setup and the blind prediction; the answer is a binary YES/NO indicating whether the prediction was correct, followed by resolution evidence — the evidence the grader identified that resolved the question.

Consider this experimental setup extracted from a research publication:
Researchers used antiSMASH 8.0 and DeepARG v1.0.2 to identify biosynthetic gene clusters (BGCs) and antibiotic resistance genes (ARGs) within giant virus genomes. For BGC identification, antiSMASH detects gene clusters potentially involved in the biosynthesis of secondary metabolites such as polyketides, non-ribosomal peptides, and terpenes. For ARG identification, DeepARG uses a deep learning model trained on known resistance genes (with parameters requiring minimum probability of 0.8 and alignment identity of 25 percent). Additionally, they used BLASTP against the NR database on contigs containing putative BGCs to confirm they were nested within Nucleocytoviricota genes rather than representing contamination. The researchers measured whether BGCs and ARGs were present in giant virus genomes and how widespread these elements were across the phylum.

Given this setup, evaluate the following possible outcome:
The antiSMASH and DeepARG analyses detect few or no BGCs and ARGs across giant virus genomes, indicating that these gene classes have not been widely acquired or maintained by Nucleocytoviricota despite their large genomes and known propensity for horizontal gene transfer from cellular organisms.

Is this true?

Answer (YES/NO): NO